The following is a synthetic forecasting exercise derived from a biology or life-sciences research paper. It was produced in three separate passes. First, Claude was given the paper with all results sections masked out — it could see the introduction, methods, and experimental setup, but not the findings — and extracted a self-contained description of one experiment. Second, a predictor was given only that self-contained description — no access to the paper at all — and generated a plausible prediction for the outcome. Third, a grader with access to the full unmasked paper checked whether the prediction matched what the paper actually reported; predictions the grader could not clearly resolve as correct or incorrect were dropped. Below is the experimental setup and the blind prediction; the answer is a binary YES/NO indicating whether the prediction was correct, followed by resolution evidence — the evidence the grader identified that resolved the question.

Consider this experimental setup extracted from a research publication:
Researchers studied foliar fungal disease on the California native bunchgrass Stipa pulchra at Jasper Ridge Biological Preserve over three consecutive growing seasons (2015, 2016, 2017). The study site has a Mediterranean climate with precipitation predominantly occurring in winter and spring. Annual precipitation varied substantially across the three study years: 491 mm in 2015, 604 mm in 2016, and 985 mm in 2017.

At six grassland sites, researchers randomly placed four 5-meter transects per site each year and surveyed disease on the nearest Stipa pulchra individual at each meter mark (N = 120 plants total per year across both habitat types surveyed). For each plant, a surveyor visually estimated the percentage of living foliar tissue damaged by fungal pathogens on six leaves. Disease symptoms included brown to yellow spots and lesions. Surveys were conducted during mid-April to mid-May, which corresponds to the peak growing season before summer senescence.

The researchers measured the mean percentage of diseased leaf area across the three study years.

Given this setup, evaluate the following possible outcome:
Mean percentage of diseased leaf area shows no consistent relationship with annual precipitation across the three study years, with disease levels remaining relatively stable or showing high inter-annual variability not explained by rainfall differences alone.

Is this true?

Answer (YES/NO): YES